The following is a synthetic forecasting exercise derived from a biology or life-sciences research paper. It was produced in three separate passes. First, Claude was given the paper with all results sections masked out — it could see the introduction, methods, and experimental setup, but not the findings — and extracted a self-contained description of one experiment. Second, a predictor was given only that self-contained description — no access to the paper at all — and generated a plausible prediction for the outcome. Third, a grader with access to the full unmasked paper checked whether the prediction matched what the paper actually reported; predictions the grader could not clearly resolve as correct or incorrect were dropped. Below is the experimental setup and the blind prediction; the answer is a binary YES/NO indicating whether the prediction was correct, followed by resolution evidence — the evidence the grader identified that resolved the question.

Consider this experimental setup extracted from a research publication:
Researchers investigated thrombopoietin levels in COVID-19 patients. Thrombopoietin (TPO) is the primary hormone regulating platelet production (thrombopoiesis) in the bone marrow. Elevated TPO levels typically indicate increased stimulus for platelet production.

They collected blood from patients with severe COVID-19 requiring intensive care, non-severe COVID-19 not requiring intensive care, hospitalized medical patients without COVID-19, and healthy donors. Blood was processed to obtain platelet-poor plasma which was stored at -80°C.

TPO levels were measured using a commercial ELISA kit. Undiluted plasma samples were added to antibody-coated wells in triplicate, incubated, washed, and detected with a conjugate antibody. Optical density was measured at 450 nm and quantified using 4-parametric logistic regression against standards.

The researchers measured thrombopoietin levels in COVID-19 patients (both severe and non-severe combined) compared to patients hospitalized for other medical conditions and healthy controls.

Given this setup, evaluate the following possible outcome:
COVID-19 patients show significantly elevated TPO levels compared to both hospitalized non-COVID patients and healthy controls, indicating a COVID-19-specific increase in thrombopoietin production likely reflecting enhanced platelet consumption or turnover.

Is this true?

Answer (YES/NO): NO